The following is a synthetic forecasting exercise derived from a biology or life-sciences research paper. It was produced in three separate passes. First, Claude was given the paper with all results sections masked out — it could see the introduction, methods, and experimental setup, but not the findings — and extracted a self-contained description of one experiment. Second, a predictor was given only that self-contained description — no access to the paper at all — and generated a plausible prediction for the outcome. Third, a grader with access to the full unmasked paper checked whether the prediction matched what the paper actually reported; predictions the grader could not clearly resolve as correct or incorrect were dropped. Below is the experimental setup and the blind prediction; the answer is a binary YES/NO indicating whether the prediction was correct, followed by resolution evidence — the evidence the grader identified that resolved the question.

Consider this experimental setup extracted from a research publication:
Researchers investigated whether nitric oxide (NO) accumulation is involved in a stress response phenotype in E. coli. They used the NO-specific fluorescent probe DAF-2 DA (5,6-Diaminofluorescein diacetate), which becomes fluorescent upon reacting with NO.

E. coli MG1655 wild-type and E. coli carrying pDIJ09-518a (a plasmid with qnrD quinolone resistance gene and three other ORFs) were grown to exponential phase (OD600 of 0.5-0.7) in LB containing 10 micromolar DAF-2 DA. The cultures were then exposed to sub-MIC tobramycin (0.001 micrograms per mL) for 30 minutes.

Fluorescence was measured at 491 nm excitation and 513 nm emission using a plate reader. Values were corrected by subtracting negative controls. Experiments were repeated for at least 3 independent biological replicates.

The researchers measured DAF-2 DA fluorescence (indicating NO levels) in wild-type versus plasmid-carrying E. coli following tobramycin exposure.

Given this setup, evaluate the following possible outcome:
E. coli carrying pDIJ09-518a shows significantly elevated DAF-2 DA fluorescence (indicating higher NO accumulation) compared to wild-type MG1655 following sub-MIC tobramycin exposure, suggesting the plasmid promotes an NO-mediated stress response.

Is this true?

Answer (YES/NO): YES